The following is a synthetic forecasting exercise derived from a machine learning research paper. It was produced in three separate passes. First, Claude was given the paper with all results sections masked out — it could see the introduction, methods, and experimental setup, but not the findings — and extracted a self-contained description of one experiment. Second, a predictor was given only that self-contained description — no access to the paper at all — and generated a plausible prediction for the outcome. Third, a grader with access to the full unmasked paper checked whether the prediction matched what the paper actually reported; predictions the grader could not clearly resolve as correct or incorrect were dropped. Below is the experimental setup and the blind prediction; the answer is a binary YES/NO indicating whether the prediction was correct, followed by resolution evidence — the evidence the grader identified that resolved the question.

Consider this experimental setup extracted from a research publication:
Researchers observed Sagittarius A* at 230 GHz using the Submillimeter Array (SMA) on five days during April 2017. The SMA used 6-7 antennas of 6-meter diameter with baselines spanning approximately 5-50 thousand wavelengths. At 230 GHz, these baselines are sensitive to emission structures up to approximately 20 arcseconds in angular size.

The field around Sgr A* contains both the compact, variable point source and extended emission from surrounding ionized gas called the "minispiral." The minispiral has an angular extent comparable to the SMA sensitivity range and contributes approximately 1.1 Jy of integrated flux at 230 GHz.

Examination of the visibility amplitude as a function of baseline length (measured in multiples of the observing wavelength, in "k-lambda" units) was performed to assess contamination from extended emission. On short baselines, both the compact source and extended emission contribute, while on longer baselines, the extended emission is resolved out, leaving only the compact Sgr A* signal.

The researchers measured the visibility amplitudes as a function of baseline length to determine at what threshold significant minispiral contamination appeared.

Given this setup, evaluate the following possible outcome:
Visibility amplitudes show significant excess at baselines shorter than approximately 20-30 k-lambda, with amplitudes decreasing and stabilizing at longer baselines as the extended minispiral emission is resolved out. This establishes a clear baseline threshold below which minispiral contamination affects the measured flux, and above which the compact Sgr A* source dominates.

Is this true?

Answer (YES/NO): NO